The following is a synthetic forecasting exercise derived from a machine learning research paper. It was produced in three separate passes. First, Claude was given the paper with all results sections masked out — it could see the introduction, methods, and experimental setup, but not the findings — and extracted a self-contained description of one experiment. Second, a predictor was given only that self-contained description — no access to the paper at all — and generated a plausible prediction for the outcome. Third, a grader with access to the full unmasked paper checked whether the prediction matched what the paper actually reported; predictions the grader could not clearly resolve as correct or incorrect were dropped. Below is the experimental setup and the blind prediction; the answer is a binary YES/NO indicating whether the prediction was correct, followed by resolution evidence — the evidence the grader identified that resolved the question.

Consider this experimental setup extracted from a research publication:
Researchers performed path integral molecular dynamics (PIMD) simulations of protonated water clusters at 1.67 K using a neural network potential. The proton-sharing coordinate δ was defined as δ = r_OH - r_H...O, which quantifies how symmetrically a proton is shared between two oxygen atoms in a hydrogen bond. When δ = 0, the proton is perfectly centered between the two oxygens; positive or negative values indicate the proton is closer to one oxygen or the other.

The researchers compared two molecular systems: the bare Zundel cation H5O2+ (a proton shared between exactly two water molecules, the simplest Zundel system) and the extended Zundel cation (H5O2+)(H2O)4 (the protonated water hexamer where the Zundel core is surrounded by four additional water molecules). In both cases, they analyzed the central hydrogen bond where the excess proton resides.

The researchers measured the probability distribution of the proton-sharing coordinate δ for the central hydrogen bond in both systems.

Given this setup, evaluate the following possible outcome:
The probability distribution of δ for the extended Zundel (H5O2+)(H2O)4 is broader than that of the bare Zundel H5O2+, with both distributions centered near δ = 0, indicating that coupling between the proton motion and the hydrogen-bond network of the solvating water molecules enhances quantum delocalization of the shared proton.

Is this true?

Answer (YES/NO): YES